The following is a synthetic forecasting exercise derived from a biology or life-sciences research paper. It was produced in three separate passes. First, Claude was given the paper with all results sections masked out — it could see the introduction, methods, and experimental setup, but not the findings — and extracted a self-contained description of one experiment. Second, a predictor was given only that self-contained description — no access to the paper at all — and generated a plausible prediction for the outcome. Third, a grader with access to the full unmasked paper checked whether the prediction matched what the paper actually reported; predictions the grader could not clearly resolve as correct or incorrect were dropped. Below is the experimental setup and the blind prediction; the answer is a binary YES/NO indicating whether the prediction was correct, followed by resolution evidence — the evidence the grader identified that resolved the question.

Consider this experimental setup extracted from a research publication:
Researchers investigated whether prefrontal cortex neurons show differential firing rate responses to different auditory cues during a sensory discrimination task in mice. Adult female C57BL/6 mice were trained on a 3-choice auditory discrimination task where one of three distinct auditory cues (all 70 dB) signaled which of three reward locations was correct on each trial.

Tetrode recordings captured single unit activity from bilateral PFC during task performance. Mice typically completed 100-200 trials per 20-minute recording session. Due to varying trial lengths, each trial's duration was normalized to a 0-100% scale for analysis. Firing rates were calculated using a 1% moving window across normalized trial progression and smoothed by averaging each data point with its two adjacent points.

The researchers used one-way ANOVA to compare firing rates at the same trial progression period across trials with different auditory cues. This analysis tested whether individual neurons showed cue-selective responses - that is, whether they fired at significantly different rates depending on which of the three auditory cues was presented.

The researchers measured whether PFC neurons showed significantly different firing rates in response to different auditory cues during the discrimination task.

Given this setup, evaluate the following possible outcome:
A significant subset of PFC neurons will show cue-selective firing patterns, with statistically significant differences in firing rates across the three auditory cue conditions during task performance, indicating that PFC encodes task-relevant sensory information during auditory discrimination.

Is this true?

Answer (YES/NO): YES